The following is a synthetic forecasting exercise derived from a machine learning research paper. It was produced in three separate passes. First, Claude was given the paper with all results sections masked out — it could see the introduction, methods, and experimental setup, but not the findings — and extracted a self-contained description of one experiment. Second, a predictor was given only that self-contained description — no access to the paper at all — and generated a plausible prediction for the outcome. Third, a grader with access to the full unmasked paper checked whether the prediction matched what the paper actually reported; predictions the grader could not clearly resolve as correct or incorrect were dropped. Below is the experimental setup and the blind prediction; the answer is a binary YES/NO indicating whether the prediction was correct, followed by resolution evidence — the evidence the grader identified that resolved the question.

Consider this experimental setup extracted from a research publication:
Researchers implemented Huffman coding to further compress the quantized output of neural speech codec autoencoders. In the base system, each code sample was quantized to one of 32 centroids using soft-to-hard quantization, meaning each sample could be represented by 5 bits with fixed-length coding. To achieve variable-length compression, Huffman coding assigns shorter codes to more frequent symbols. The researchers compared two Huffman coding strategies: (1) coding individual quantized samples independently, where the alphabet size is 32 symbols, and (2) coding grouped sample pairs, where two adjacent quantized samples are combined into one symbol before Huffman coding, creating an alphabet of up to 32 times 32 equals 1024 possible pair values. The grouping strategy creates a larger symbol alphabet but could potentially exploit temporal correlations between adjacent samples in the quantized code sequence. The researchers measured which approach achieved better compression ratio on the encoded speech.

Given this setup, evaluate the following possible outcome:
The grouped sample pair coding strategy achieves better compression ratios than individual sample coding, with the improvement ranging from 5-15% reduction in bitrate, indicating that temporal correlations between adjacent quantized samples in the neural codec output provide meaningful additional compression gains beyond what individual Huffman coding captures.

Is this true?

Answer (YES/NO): NO